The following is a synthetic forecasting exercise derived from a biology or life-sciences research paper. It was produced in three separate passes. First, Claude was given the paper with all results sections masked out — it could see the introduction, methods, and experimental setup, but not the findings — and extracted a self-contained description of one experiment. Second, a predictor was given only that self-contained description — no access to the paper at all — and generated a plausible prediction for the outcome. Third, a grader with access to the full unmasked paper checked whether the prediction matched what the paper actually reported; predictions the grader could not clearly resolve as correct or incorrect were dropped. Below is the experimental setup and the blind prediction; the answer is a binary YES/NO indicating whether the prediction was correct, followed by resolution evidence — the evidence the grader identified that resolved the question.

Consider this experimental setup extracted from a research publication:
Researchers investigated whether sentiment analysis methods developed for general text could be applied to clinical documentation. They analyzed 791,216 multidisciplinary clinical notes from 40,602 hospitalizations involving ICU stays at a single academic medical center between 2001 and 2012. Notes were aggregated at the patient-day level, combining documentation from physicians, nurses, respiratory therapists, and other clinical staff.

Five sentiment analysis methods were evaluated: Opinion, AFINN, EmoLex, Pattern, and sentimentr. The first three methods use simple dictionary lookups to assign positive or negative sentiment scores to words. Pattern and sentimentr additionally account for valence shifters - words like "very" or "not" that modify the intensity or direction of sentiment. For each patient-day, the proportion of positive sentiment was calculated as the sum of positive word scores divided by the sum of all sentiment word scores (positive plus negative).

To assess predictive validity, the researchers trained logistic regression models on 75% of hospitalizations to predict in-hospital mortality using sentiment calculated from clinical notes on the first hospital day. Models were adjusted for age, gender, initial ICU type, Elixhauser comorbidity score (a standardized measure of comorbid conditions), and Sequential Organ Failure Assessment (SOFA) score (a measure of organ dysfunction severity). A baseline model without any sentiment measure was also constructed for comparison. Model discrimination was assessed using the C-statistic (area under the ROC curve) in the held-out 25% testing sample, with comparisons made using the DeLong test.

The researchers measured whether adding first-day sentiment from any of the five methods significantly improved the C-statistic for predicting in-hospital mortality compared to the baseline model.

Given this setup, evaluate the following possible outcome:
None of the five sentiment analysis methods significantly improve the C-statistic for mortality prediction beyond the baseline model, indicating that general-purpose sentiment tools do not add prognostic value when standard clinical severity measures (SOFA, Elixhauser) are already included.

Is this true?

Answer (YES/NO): YES